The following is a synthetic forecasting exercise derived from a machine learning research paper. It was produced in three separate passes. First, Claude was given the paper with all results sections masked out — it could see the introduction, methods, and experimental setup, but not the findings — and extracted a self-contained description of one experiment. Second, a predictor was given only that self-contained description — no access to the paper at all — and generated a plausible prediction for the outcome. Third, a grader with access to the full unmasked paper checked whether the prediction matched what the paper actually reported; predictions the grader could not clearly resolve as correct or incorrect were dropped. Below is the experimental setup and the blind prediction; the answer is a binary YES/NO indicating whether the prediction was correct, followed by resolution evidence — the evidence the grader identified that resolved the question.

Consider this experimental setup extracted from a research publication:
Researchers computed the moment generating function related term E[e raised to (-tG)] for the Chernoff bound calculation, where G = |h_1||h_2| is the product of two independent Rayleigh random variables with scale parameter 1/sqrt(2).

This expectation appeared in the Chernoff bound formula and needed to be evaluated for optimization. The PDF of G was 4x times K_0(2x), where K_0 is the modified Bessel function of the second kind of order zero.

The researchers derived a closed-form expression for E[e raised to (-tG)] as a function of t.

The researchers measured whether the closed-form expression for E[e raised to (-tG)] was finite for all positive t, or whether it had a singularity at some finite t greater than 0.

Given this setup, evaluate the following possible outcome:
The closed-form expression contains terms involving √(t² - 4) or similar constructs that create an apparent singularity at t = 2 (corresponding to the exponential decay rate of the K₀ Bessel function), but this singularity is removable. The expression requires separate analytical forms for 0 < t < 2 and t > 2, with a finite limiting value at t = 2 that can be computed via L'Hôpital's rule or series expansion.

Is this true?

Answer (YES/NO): NO